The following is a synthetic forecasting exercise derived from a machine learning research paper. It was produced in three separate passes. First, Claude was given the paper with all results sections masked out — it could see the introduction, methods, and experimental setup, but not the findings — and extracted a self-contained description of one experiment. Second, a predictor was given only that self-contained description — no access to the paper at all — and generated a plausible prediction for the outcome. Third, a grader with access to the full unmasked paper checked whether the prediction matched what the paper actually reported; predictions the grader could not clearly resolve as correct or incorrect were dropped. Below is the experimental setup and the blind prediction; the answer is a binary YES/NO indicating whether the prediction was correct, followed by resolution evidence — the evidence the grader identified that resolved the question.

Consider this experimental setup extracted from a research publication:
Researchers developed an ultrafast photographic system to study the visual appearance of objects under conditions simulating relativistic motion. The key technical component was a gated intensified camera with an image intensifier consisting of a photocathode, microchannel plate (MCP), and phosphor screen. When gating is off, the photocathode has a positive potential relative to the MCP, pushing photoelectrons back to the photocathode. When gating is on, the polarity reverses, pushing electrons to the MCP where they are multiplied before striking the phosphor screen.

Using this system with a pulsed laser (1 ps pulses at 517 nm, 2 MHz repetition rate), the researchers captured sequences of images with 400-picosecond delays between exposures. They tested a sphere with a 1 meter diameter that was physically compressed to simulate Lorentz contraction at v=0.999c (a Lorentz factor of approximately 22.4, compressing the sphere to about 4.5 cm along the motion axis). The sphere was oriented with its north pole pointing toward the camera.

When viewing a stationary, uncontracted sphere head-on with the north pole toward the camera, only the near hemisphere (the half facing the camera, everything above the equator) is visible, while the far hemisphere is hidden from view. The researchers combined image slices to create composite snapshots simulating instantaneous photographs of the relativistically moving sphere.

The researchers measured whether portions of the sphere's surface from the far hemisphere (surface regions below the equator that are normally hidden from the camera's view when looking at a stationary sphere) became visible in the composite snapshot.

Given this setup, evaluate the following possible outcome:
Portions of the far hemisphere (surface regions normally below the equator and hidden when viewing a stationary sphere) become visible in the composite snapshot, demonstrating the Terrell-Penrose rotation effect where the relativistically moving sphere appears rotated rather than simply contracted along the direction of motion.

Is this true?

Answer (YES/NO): YES